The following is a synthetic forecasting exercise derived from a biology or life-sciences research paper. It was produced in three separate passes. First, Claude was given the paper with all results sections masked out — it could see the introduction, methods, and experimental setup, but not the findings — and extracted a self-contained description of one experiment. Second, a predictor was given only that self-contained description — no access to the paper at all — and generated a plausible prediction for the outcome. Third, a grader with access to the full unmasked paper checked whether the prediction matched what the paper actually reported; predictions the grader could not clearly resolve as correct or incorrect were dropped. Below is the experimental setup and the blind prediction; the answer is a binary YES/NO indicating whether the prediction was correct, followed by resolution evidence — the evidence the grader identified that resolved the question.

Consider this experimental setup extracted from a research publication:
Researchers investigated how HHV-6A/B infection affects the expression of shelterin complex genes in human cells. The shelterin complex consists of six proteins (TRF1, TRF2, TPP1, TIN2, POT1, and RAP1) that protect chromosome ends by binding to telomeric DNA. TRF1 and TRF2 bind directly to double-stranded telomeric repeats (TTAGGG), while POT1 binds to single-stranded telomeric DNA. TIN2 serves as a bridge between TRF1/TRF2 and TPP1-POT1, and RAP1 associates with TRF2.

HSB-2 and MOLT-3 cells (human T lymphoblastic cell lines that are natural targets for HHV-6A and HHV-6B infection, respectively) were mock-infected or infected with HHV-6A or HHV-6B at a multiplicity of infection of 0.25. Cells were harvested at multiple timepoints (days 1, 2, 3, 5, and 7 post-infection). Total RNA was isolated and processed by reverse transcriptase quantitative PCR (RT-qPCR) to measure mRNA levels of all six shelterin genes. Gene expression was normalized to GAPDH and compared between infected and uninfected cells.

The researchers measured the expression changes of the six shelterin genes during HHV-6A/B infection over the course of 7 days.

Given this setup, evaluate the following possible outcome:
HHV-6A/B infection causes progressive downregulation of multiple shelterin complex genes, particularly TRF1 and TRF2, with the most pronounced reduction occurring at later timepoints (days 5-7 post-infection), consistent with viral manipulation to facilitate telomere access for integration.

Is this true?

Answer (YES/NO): NO